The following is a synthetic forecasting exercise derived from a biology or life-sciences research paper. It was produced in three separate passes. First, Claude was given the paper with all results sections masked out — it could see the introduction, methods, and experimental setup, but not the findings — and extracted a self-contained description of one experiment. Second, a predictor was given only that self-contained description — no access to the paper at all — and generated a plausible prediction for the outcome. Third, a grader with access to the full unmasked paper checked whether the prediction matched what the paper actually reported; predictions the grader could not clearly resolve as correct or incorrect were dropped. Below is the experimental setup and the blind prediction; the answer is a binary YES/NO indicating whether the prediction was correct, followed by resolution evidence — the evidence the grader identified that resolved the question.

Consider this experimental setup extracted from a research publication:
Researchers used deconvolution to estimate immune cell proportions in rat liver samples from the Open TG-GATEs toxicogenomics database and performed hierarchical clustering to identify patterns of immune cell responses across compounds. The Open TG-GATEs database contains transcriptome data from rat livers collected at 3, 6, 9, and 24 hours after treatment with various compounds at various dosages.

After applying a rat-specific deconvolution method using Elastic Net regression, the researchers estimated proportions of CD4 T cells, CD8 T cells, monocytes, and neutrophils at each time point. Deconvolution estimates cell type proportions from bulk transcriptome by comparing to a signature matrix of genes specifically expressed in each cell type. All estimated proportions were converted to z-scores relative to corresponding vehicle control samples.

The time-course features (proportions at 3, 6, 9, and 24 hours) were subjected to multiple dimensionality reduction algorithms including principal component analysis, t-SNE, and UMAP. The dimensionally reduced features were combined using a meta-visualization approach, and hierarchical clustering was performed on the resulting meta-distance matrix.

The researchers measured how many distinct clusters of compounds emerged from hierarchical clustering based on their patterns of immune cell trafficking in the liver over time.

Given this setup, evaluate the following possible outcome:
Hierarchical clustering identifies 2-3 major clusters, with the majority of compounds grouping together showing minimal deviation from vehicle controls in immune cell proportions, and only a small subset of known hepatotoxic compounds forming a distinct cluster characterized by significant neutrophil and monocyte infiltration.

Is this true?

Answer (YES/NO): NO